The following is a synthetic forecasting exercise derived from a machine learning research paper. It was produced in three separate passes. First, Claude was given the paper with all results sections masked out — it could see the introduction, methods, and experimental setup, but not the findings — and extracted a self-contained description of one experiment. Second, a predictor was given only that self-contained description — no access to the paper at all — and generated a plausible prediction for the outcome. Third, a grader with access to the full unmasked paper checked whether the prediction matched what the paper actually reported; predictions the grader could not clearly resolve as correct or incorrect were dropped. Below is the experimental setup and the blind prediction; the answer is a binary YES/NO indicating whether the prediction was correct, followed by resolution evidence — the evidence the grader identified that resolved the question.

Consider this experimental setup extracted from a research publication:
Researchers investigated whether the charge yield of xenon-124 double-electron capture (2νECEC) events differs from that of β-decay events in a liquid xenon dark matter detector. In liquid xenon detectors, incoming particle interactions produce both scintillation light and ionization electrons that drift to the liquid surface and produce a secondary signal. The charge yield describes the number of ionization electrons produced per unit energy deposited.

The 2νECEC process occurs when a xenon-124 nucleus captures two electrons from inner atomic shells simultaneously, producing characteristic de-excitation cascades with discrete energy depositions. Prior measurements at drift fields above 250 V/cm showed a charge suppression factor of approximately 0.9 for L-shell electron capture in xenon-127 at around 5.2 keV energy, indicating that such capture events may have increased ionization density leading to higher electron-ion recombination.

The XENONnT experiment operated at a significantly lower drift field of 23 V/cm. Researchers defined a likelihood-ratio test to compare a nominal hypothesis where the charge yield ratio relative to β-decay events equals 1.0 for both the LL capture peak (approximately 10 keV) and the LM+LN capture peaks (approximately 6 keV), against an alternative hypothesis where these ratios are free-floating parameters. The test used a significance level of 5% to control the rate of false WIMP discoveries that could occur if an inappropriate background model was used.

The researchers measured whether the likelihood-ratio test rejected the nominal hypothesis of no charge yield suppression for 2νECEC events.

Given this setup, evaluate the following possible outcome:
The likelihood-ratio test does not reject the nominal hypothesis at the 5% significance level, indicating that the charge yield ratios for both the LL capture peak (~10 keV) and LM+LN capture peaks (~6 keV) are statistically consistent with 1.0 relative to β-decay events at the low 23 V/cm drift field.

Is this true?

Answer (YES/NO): YES